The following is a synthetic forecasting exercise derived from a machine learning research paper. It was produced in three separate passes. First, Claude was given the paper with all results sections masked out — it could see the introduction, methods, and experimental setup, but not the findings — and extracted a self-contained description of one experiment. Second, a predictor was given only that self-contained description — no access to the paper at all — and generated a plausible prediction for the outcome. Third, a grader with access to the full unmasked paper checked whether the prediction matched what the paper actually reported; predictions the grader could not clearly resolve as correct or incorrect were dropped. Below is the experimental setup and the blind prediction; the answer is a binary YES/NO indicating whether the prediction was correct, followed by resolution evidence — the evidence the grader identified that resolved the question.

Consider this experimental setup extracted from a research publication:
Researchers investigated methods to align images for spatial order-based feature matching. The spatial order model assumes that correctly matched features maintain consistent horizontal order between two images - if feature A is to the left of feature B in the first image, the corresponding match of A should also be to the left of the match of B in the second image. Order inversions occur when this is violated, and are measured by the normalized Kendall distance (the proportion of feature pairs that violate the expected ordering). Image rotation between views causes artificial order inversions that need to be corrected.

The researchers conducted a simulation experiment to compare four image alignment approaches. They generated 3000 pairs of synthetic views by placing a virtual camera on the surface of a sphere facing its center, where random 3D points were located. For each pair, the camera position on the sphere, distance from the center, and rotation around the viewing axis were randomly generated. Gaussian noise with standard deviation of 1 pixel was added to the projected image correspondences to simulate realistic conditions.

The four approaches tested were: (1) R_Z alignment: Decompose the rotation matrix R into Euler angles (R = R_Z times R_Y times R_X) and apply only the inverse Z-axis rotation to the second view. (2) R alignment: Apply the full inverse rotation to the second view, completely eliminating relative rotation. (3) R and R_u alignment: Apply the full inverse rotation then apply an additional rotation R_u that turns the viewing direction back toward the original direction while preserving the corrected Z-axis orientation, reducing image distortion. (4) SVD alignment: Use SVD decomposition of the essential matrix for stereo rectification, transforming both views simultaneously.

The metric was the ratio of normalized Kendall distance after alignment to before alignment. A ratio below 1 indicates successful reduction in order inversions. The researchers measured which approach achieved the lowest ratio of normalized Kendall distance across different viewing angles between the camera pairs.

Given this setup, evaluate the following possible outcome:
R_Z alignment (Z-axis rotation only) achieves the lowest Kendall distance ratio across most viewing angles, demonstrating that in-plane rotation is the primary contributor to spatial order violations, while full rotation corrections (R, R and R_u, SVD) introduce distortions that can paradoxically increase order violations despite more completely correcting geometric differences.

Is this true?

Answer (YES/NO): NO